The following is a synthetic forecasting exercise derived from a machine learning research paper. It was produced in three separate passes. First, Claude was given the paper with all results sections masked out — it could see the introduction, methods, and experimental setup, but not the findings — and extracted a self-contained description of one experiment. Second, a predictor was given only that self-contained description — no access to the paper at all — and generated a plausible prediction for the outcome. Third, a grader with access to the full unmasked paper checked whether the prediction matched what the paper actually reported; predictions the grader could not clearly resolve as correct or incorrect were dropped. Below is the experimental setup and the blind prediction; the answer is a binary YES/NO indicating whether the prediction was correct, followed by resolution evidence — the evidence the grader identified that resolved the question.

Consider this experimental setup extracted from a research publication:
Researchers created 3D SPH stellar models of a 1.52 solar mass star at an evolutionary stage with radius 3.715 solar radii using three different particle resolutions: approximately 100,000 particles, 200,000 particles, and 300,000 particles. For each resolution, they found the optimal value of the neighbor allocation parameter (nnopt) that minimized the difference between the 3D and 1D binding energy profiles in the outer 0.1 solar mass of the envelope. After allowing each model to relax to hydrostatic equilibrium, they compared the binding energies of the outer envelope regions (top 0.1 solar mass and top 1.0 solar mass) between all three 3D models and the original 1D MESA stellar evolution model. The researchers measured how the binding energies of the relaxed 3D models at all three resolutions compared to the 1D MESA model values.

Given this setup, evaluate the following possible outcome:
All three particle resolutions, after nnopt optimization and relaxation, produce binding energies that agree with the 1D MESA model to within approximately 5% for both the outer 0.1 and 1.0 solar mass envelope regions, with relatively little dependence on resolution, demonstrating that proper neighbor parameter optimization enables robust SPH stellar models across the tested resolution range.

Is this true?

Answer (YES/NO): YES